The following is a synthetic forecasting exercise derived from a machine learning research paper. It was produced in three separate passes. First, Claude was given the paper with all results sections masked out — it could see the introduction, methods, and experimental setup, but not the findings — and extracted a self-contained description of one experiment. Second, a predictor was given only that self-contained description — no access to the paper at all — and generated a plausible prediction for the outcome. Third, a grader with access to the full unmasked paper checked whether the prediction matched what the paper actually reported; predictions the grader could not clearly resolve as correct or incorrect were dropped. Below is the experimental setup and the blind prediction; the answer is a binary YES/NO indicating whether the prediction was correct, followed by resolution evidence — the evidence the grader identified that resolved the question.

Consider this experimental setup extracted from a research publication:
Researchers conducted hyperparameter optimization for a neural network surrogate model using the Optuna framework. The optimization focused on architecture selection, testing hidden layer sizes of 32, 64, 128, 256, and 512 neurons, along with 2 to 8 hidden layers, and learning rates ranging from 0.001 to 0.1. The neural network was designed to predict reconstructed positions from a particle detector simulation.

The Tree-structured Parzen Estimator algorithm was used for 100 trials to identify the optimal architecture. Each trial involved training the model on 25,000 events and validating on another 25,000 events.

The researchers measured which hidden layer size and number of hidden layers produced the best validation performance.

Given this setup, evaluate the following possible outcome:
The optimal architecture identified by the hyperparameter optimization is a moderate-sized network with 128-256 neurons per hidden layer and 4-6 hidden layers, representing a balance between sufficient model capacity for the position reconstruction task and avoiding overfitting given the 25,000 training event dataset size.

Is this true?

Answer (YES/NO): NO